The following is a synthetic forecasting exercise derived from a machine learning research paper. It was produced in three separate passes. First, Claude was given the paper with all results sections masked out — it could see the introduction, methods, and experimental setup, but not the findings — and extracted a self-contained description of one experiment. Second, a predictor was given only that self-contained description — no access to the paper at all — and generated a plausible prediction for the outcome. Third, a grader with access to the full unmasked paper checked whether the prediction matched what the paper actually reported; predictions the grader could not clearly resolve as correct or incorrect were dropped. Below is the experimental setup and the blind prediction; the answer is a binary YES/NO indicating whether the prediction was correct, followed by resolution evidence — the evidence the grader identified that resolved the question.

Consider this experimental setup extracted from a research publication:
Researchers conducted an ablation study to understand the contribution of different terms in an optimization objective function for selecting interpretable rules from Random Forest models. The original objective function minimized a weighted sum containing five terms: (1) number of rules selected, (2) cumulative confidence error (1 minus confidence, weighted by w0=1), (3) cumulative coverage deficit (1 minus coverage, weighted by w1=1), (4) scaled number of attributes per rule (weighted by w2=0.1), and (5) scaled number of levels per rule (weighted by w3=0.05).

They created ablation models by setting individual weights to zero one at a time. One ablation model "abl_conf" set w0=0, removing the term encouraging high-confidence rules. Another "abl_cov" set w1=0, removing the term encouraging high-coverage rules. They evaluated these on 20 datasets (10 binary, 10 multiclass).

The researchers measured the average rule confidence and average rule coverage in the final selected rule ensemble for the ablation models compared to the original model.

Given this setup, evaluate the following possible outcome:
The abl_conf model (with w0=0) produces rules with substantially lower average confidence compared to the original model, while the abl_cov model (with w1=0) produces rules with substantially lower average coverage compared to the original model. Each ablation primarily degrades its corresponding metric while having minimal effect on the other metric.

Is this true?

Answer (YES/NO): NO